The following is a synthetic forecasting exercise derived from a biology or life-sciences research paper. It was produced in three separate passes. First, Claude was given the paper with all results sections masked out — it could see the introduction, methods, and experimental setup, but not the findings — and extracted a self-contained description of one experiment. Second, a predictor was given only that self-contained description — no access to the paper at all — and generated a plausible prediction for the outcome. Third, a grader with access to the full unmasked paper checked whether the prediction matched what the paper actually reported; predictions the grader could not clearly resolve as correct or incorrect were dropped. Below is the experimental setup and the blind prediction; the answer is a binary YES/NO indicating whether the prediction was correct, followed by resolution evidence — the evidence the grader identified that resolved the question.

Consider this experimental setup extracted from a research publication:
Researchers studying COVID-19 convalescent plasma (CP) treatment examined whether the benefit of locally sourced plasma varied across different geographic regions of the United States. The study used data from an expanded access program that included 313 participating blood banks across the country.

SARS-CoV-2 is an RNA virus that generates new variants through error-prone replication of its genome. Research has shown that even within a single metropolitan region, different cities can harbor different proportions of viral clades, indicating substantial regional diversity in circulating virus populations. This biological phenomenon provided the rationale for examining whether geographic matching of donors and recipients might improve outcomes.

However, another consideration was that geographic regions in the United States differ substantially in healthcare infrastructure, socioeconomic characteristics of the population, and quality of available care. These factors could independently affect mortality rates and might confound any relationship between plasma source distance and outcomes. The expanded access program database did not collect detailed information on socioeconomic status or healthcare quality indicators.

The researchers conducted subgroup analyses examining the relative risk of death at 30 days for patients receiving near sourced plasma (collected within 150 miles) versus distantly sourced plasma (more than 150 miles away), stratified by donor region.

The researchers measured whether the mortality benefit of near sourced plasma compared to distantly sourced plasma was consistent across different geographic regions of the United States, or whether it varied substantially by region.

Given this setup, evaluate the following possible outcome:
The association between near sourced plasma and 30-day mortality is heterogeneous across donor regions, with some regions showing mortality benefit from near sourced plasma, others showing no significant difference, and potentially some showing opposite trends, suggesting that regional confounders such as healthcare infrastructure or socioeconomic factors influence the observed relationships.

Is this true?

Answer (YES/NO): NO